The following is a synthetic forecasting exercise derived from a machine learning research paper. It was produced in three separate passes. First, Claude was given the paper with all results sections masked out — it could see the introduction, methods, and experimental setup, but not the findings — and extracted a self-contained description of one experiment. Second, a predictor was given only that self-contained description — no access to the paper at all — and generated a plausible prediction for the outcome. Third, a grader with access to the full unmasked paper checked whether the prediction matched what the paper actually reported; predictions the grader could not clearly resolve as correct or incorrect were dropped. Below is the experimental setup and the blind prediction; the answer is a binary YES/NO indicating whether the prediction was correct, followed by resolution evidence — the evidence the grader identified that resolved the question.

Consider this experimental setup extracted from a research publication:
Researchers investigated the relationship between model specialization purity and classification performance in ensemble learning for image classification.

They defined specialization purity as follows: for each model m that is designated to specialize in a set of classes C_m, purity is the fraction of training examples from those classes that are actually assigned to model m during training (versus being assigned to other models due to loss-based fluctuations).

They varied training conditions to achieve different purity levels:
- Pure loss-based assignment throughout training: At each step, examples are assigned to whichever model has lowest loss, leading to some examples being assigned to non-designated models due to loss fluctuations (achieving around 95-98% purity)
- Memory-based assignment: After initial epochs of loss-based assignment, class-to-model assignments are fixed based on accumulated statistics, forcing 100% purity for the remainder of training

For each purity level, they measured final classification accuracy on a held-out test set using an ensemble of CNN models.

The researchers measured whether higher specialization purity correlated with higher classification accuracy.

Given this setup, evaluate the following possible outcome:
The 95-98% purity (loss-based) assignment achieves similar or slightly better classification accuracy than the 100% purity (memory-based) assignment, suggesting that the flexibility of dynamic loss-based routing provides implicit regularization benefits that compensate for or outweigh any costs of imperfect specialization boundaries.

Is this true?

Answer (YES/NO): NO